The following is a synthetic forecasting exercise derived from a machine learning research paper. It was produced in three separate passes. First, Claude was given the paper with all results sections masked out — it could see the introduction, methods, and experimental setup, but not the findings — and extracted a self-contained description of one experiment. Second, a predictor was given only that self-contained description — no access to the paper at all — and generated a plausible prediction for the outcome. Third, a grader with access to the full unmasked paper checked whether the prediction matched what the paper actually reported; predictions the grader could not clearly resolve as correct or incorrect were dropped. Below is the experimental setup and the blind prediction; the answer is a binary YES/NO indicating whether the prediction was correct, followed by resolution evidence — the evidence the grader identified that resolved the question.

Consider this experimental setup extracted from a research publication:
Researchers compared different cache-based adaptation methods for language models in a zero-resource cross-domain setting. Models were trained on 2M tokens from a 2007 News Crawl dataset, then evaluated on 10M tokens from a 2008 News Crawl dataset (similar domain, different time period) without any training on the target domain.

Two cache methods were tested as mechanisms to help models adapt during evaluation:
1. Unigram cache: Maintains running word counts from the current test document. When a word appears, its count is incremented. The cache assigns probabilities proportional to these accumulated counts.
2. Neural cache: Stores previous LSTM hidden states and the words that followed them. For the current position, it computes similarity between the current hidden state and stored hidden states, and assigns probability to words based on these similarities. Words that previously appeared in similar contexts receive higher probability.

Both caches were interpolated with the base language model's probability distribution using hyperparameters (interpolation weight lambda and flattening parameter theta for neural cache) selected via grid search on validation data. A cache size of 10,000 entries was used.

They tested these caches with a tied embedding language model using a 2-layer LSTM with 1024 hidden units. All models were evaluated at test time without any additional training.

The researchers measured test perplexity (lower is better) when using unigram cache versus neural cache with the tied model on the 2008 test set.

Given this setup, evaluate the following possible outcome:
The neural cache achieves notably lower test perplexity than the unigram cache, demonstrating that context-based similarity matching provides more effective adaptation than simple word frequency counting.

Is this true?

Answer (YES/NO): YES